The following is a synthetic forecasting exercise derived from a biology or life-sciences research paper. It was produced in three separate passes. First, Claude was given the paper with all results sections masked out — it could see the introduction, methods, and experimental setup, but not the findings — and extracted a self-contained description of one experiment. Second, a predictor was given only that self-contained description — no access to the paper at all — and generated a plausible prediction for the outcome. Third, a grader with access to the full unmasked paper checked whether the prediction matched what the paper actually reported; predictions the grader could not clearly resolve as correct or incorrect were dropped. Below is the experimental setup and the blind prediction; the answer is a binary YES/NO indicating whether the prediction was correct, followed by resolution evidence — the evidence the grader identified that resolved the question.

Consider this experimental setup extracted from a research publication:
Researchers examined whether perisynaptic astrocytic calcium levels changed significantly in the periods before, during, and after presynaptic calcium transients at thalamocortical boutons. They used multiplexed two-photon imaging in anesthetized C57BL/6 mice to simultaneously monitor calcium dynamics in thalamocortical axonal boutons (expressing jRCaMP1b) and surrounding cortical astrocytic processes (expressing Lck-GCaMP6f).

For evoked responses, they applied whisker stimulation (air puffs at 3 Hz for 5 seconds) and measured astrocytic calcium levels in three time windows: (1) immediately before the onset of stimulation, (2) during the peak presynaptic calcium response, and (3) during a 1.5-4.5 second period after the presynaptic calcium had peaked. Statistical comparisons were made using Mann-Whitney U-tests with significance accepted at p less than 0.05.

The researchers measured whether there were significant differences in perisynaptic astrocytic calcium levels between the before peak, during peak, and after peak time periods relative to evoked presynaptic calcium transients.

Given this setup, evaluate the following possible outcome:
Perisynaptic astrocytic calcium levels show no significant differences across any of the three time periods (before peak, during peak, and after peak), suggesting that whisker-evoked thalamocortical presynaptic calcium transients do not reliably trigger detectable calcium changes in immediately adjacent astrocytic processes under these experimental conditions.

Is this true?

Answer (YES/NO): NO